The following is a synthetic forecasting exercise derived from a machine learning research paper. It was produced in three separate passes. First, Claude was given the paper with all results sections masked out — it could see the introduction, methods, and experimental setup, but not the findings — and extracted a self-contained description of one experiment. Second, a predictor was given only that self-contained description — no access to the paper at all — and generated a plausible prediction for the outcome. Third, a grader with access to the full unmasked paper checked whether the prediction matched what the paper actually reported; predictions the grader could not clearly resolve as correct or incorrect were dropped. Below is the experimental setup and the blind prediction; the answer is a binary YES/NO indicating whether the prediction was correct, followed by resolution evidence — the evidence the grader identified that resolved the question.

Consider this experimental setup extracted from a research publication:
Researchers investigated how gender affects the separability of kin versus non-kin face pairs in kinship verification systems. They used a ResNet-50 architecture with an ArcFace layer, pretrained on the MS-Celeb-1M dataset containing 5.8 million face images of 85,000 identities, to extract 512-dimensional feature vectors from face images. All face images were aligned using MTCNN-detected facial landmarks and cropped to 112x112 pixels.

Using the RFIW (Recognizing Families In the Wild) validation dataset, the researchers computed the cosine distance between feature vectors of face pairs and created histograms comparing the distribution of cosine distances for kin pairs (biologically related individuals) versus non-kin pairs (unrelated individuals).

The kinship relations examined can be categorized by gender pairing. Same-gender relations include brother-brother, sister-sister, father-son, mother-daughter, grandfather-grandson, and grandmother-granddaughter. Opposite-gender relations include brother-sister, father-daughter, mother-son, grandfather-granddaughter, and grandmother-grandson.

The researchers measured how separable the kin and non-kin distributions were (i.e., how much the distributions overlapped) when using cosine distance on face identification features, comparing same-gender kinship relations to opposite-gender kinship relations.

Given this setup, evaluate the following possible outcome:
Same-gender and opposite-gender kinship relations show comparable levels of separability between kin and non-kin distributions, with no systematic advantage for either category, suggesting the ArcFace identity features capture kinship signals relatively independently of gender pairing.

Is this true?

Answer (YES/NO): NO